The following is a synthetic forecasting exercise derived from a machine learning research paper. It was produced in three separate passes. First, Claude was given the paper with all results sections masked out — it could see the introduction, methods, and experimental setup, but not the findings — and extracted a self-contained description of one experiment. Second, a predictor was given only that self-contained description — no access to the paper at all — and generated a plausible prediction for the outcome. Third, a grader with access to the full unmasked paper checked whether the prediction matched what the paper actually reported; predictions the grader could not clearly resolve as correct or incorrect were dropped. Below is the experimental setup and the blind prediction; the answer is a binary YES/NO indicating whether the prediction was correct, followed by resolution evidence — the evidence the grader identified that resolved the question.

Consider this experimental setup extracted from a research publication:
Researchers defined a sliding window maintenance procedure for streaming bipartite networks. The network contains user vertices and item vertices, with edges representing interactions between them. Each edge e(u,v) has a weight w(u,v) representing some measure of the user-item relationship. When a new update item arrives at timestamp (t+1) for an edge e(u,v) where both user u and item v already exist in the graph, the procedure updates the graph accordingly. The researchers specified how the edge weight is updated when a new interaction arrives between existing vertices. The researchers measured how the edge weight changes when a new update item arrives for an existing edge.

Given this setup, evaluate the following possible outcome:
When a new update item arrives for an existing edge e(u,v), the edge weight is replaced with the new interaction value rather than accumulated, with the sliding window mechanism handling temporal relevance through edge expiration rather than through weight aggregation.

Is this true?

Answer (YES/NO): NO